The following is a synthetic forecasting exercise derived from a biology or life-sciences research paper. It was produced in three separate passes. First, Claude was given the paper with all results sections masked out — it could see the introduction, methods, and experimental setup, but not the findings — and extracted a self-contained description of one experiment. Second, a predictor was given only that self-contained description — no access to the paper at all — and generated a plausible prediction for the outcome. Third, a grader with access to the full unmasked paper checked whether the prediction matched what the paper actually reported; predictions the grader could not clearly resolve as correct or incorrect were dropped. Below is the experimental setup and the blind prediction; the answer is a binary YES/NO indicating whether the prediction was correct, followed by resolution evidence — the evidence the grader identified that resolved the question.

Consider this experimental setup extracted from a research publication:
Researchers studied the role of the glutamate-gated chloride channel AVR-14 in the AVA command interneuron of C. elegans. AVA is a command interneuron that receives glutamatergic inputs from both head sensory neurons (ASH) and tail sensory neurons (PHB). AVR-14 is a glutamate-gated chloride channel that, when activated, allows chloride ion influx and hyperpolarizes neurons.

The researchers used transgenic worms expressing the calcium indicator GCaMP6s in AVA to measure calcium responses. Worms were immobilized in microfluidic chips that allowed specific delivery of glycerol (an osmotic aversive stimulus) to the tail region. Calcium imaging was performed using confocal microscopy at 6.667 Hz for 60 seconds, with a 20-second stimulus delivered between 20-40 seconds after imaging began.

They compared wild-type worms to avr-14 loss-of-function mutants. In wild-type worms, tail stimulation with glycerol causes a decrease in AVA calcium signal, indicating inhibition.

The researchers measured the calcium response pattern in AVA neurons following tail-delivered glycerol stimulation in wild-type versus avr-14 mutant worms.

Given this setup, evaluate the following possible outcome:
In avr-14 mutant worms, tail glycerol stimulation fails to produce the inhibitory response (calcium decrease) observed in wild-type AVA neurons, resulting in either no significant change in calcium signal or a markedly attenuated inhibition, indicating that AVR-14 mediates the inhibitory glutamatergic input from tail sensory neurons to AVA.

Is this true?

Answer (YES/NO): YES